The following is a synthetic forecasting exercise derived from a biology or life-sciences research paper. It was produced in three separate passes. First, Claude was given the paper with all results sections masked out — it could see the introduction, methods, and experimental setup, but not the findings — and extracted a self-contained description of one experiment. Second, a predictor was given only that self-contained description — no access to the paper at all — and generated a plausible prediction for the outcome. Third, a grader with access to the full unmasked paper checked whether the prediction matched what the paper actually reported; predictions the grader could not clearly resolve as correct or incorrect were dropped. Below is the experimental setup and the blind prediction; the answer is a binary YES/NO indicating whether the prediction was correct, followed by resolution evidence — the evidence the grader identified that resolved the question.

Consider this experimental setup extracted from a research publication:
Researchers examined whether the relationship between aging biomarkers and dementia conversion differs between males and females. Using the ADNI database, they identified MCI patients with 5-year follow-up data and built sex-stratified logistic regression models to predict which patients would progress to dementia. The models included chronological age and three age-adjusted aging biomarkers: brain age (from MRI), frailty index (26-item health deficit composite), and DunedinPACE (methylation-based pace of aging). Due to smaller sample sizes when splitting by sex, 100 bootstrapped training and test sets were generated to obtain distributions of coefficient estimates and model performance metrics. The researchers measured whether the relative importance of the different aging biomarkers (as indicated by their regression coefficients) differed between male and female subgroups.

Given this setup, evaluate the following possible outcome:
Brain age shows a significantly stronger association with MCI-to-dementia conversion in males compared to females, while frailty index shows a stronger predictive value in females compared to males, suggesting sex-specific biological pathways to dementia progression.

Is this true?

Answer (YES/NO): NO